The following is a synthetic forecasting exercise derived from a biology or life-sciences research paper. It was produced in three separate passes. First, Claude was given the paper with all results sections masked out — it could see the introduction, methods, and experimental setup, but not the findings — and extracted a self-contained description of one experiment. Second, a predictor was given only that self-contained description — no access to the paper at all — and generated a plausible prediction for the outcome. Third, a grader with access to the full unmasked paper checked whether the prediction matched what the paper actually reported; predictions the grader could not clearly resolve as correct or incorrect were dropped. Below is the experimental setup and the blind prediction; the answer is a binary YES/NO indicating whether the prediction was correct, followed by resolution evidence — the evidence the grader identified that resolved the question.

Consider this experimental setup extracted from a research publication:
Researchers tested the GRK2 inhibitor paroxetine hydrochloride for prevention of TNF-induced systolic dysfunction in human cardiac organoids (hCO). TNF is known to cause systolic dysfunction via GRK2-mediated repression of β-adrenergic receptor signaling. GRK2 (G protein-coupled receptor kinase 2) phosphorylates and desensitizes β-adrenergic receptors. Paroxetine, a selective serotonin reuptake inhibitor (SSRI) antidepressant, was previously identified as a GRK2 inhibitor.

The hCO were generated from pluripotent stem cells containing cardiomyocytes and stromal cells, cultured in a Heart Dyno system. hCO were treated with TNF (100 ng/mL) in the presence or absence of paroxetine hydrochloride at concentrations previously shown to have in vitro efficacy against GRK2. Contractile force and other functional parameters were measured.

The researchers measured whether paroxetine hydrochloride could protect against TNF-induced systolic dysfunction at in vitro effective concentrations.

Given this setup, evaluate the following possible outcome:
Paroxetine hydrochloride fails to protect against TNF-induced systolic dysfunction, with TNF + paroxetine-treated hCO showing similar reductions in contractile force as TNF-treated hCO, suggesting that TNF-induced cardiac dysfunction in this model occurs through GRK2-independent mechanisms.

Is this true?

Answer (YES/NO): NO